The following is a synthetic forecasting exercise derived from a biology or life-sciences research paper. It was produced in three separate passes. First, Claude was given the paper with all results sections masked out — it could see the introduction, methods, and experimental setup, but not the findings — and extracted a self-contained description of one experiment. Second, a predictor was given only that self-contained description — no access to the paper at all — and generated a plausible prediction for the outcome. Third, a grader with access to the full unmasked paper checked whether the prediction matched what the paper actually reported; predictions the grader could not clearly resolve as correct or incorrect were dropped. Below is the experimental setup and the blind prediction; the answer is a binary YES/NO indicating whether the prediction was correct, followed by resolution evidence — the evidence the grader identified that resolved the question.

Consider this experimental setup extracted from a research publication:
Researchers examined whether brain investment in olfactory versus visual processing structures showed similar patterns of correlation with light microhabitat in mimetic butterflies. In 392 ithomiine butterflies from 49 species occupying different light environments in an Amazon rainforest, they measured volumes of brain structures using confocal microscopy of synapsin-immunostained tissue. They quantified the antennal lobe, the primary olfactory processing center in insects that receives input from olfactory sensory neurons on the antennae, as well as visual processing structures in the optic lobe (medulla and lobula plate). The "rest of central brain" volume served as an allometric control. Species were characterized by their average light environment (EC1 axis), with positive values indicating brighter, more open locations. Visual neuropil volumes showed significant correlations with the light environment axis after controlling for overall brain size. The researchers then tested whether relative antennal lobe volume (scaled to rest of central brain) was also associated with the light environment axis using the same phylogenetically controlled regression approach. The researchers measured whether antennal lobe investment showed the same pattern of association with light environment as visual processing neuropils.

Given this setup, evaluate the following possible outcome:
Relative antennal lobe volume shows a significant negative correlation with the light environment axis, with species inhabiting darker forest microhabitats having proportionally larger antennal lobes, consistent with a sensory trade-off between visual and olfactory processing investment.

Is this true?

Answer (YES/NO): NO